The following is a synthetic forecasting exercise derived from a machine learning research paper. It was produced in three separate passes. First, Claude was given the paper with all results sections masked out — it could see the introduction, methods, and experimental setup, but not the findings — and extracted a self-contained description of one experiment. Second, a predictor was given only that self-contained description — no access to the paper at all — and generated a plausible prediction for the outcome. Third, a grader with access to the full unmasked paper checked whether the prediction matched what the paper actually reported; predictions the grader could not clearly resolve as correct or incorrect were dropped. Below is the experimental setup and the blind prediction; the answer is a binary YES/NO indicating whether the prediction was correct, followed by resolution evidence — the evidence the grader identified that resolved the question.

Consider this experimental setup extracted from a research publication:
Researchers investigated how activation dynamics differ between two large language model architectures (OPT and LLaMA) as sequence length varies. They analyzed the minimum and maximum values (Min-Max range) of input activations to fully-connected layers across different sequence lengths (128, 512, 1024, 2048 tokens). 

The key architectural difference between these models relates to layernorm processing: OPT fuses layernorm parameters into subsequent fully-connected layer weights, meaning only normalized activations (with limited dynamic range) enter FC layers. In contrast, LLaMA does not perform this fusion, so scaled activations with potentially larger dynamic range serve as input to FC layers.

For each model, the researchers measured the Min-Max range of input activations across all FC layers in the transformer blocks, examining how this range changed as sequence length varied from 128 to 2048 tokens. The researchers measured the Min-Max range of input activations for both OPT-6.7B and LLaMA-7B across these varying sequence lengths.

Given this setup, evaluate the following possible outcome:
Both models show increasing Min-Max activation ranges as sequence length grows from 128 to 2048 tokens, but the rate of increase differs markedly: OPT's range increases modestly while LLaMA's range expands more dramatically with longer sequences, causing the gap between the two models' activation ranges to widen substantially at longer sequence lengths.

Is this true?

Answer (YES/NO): NO